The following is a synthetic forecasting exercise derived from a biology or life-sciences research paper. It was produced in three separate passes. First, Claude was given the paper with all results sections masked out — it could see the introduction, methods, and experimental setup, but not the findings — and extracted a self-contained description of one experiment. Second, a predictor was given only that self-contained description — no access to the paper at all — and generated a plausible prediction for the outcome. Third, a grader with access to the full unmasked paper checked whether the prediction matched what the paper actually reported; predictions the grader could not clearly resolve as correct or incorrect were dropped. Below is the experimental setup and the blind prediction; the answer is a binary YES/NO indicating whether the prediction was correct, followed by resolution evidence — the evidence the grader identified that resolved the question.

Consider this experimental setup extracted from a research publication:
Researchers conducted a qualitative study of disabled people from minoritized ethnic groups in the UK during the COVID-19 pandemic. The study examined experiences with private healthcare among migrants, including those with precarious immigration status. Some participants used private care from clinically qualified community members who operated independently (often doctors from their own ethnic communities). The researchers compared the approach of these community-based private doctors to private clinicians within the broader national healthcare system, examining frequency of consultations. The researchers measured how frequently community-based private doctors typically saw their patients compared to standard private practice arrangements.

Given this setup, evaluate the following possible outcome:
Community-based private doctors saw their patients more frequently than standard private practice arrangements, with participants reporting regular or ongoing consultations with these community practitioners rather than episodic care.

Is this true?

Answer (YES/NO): YES